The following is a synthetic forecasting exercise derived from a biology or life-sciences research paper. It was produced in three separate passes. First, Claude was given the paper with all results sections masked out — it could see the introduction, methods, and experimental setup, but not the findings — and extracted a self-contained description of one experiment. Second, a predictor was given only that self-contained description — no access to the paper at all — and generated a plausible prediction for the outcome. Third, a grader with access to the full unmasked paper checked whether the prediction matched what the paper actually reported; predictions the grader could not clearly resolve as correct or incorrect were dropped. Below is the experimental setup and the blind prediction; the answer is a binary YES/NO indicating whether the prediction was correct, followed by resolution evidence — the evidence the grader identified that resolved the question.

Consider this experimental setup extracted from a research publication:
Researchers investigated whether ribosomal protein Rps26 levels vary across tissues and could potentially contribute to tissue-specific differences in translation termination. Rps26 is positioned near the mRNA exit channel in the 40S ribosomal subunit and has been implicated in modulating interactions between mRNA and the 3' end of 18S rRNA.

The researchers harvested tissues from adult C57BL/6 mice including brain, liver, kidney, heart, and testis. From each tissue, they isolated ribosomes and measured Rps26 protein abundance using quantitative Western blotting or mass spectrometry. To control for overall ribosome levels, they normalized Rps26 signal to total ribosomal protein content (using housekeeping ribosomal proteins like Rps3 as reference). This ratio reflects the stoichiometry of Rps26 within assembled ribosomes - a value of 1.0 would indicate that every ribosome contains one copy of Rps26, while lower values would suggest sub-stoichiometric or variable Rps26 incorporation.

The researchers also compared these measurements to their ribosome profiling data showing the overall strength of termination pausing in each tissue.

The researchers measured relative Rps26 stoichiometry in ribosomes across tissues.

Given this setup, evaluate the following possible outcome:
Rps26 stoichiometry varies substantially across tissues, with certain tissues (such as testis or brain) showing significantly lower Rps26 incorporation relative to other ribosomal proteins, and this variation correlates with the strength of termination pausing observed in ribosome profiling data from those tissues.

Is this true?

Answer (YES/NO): NO